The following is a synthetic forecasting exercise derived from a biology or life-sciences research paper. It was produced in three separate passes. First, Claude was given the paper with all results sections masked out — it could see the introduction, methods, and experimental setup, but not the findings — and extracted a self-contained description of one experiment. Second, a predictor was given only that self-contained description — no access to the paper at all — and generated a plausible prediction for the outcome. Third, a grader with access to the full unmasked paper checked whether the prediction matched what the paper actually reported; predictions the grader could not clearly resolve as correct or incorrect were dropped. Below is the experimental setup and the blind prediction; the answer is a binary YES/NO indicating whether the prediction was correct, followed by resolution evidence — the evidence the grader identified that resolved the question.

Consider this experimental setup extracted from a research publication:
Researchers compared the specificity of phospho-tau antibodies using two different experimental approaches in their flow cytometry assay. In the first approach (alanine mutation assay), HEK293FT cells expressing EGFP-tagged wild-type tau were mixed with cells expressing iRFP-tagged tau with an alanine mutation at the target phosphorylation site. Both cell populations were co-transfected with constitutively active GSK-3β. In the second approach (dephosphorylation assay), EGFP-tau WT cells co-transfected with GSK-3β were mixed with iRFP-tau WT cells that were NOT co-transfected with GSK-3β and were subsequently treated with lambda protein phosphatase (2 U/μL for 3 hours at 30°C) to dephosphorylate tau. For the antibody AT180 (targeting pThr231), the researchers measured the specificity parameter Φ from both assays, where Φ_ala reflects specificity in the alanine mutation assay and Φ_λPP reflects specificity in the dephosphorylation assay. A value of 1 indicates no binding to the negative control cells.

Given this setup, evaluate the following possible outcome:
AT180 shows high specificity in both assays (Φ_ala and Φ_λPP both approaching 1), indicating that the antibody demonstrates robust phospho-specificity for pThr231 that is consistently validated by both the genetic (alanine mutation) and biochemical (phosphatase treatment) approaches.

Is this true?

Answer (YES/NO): YES